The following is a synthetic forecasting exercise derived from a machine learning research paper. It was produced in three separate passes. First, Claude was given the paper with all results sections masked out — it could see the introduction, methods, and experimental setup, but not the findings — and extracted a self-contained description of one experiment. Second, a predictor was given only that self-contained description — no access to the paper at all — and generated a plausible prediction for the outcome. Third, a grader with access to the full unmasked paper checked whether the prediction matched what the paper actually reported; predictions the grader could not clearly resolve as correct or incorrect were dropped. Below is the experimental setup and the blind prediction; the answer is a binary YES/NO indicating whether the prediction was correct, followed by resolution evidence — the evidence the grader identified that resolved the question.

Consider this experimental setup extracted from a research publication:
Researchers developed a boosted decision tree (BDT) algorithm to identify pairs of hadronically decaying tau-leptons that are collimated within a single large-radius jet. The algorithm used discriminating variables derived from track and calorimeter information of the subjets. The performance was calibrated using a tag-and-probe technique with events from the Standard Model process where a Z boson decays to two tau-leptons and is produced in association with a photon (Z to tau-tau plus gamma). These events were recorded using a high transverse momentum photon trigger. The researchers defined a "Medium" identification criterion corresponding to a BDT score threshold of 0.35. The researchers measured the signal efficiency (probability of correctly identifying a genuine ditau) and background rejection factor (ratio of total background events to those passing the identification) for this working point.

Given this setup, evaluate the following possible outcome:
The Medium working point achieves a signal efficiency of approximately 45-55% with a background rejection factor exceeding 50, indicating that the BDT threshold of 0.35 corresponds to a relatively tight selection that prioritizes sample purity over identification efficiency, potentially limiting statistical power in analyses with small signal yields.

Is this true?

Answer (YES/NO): NO